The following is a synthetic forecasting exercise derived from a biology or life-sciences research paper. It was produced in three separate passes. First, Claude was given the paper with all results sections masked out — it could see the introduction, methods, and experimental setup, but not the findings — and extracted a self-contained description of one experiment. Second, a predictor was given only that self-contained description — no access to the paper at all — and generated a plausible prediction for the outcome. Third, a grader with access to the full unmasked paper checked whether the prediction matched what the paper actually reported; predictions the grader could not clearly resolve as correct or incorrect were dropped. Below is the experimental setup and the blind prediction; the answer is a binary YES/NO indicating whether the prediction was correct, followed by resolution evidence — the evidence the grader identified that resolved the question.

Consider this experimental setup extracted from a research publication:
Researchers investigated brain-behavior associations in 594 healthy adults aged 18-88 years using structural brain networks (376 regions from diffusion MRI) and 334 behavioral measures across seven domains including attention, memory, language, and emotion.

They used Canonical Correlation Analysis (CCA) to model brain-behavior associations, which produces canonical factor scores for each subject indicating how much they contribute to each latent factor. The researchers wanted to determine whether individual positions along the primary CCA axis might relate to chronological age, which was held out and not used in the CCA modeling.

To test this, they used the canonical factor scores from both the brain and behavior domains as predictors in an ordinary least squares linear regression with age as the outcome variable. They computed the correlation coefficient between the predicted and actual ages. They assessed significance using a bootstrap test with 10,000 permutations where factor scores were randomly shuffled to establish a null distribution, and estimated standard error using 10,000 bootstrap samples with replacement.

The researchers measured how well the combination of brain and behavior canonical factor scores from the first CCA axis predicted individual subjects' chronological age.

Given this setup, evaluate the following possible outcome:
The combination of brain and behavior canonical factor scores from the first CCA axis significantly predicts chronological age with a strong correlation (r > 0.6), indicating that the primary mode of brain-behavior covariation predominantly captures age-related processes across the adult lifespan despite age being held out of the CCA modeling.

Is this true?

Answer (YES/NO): YES